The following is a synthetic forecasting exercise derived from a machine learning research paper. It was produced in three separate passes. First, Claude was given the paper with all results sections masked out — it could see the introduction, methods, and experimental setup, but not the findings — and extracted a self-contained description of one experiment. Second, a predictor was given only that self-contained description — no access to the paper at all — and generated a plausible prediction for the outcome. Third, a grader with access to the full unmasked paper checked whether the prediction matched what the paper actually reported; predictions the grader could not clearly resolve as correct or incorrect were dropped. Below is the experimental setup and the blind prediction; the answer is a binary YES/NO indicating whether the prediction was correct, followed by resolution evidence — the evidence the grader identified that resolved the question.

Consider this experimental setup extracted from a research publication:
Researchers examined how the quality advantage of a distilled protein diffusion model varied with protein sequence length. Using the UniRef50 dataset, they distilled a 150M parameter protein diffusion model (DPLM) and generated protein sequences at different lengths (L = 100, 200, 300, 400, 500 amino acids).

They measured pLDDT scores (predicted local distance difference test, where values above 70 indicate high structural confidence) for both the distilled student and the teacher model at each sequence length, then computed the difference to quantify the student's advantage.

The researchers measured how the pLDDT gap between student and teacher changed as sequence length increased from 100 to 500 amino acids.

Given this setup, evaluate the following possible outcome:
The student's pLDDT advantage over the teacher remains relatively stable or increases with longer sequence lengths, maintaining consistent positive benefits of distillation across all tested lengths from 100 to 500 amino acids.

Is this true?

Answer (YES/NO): NO